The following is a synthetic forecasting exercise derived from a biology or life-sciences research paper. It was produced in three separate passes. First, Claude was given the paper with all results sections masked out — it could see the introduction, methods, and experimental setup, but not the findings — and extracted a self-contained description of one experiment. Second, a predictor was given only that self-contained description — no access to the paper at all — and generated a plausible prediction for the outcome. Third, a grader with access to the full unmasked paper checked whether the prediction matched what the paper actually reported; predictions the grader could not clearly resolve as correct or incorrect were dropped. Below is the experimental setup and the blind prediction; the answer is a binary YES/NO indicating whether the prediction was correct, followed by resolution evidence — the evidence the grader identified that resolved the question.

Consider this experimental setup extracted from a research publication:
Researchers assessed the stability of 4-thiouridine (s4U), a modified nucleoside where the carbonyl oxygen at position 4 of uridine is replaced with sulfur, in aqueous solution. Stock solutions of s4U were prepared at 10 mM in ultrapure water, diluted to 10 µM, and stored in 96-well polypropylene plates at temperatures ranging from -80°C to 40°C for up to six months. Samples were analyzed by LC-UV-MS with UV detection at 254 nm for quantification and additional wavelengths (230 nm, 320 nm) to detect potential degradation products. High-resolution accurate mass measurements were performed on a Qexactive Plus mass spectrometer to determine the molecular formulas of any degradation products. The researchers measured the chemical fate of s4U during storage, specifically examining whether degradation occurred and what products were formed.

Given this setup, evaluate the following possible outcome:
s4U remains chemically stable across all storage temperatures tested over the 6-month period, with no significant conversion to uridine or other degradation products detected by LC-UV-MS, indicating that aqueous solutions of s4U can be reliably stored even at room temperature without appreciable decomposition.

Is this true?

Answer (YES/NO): NO